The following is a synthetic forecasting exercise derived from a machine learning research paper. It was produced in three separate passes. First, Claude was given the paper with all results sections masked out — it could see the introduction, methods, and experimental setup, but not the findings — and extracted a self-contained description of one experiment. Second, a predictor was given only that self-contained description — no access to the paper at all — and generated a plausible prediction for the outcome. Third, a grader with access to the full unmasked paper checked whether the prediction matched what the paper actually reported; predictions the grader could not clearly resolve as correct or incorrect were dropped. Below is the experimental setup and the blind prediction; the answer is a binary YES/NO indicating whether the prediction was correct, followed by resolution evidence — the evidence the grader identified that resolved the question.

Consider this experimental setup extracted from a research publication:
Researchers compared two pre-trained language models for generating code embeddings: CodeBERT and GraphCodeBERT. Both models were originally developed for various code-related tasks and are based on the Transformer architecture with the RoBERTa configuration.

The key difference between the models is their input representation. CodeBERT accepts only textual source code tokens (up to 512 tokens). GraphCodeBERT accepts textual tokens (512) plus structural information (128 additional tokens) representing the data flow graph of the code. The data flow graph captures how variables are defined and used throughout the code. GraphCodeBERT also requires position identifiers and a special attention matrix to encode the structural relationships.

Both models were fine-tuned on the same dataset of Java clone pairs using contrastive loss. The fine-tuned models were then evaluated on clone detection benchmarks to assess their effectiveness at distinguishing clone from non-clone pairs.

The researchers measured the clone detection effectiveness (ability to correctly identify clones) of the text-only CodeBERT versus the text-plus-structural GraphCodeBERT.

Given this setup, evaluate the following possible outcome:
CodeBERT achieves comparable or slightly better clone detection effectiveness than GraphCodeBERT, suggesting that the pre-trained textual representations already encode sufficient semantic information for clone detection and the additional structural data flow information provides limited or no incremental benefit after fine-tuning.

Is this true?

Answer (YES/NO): NO